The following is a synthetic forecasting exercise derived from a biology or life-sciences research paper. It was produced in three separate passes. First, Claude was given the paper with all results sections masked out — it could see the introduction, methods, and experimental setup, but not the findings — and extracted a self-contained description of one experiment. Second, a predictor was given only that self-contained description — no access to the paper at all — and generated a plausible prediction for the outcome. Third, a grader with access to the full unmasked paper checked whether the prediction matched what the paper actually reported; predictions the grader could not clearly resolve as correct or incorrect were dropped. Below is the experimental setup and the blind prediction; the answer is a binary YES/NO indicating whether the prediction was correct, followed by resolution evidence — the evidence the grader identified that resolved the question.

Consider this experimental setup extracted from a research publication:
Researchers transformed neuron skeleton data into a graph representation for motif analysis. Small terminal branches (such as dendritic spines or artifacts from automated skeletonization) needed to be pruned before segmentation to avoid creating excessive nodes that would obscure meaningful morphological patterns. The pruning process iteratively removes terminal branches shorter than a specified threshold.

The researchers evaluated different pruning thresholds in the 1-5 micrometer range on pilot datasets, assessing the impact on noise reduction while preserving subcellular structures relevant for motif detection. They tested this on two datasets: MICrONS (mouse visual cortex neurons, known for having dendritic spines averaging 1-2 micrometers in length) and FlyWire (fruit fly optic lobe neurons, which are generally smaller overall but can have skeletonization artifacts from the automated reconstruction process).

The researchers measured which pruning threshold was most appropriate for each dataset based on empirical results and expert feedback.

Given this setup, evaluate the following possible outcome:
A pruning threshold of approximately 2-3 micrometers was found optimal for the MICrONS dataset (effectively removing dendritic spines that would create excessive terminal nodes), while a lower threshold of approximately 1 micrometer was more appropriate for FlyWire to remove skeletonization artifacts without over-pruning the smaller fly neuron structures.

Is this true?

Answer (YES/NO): NO